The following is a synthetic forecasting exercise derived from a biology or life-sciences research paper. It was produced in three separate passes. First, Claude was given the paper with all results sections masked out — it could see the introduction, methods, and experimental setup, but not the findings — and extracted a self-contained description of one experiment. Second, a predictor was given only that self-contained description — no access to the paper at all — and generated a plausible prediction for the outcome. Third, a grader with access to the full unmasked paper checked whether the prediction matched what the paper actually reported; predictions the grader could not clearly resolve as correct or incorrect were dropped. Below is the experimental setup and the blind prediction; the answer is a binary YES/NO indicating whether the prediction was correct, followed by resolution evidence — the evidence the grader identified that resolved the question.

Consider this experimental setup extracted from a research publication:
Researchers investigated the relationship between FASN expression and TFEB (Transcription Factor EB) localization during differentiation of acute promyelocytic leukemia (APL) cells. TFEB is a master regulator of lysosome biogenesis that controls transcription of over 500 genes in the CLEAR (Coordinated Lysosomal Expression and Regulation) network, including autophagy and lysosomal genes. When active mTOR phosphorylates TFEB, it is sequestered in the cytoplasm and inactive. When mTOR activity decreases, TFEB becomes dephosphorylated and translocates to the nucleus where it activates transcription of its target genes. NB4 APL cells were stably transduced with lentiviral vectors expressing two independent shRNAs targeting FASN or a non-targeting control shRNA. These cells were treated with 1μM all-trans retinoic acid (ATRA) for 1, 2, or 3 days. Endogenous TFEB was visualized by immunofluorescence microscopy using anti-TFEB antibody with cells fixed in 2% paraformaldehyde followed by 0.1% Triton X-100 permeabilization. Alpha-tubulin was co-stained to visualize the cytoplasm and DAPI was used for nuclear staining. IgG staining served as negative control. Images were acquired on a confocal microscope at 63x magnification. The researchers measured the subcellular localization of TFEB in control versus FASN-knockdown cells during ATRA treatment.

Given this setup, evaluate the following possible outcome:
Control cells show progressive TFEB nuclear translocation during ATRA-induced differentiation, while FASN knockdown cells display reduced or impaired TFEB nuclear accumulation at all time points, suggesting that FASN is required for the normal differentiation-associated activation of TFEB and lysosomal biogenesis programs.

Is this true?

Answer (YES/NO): NO